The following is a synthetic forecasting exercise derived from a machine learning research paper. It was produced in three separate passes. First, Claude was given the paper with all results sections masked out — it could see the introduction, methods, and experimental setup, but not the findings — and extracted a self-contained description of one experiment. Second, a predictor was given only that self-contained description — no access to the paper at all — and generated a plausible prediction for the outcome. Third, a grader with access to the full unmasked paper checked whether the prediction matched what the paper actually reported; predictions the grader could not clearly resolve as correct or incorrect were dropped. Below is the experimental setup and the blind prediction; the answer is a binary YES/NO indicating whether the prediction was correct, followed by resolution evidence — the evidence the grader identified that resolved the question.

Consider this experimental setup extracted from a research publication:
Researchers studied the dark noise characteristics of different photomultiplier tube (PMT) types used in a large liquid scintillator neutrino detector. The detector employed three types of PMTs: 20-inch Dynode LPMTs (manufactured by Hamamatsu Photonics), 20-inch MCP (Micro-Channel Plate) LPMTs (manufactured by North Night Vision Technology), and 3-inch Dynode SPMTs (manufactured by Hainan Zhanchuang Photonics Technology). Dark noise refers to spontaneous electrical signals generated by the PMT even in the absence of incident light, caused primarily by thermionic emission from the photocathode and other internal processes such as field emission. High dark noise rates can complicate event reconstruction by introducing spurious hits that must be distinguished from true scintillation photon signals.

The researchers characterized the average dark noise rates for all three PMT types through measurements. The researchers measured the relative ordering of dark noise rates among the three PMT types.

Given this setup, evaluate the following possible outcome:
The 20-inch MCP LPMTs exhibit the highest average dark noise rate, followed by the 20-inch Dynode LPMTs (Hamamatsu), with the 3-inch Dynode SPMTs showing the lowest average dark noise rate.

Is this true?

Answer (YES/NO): YES